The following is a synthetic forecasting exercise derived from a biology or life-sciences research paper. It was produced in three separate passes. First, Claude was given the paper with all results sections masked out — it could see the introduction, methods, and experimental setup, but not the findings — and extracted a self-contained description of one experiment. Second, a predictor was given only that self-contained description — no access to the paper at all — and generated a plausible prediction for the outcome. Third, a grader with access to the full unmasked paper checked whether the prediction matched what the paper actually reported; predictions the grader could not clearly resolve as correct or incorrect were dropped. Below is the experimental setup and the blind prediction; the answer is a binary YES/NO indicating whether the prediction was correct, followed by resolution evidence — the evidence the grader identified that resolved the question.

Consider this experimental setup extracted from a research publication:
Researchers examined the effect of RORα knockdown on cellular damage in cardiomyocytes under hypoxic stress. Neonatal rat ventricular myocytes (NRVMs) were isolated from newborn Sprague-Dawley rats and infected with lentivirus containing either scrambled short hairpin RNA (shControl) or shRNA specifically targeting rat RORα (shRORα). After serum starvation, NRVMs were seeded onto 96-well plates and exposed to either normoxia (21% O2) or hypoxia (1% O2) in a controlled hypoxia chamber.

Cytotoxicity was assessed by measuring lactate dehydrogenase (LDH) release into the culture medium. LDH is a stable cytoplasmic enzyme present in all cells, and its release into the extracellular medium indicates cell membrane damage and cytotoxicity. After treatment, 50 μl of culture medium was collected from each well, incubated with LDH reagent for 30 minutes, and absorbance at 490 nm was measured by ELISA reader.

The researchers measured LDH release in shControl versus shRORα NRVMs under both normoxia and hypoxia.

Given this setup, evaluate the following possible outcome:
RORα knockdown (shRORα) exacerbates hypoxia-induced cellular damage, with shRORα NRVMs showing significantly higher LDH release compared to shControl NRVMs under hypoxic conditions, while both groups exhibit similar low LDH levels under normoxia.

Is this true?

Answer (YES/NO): NO